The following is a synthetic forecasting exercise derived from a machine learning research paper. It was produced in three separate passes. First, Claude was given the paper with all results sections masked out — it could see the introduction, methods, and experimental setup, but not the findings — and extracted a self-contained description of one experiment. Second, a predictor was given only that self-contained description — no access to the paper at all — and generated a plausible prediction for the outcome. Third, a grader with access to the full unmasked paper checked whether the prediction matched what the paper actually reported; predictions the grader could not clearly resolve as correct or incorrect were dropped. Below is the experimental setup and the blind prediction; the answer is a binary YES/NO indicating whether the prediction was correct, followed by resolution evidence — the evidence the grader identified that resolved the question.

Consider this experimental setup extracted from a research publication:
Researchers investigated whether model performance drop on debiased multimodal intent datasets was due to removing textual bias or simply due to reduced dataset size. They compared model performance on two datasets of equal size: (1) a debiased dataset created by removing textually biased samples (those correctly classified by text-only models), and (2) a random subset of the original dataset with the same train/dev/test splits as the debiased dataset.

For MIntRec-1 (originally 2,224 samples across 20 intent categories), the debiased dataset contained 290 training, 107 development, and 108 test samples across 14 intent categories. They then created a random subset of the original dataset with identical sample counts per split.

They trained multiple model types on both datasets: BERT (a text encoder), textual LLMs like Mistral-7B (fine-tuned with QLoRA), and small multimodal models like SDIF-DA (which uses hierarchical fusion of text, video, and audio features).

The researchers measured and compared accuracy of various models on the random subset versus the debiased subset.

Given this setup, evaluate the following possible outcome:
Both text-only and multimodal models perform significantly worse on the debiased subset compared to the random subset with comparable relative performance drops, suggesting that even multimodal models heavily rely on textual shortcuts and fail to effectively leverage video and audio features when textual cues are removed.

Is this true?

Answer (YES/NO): YES